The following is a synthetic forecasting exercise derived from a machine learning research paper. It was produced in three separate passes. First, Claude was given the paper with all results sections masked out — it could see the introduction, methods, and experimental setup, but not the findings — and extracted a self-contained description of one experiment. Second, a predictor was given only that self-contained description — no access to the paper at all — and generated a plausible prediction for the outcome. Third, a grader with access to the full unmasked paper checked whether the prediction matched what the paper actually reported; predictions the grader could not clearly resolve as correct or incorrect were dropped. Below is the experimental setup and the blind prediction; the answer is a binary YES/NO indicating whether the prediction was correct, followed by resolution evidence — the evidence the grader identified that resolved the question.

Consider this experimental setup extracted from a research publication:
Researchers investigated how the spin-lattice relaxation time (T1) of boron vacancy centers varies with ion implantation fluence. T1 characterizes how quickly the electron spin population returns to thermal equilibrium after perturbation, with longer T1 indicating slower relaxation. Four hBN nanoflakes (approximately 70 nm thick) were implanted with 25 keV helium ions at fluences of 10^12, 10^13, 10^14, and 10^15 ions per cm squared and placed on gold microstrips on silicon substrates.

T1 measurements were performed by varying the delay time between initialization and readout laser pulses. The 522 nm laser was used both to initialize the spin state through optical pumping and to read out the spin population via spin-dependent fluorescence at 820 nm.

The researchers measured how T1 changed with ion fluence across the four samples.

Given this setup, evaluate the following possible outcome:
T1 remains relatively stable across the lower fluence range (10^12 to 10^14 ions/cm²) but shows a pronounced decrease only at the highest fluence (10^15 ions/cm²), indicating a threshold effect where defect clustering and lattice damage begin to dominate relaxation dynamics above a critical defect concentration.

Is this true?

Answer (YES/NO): YES